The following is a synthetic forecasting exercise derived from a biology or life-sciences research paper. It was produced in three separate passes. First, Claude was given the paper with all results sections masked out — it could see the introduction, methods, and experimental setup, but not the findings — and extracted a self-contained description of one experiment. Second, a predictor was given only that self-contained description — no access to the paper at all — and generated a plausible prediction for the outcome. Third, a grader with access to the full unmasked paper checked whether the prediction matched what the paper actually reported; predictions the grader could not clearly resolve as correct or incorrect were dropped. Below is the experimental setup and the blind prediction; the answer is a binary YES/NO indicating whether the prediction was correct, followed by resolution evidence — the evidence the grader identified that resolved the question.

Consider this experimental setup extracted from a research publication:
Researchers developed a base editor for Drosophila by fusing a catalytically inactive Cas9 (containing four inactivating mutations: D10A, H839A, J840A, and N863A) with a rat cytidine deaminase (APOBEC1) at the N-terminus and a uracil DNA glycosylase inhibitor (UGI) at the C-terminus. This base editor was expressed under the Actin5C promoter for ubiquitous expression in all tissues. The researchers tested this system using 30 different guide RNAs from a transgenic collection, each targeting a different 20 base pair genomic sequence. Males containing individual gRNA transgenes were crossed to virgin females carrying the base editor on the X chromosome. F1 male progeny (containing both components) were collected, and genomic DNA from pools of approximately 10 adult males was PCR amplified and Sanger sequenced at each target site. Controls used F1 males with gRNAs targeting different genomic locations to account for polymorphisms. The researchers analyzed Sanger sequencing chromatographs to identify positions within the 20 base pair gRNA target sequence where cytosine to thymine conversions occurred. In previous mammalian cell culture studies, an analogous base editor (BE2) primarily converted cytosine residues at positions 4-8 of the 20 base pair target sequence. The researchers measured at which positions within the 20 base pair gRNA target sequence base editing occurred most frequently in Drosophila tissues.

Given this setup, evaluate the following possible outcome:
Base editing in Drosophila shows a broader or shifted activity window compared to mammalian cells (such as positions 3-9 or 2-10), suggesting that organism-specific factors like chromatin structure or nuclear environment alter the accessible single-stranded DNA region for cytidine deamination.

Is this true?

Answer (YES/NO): YES